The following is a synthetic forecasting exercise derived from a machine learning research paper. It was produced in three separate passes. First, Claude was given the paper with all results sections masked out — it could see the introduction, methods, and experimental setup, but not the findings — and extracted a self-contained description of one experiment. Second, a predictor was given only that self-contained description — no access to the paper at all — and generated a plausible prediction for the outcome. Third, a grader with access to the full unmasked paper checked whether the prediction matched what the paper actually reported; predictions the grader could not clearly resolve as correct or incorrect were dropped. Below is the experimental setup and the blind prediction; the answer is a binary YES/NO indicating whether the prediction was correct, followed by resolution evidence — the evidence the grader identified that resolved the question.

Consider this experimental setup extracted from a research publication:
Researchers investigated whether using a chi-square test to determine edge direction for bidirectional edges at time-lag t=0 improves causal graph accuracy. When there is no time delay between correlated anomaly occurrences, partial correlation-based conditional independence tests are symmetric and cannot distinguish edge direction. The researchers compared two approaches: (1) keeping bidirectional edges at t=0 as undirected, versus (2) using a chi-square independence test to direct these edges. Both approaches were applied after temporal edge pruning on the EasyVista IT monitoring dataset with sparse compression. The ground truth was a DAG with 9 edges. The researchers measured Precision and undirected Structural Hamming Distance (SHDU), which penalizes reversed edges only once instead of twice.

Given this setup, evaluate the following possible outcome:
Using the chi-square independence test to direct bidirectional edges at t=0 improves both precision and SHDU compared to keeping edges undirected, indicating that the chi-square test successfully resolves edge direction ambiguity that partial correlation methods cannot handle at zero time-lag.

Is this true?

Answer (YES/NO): NO